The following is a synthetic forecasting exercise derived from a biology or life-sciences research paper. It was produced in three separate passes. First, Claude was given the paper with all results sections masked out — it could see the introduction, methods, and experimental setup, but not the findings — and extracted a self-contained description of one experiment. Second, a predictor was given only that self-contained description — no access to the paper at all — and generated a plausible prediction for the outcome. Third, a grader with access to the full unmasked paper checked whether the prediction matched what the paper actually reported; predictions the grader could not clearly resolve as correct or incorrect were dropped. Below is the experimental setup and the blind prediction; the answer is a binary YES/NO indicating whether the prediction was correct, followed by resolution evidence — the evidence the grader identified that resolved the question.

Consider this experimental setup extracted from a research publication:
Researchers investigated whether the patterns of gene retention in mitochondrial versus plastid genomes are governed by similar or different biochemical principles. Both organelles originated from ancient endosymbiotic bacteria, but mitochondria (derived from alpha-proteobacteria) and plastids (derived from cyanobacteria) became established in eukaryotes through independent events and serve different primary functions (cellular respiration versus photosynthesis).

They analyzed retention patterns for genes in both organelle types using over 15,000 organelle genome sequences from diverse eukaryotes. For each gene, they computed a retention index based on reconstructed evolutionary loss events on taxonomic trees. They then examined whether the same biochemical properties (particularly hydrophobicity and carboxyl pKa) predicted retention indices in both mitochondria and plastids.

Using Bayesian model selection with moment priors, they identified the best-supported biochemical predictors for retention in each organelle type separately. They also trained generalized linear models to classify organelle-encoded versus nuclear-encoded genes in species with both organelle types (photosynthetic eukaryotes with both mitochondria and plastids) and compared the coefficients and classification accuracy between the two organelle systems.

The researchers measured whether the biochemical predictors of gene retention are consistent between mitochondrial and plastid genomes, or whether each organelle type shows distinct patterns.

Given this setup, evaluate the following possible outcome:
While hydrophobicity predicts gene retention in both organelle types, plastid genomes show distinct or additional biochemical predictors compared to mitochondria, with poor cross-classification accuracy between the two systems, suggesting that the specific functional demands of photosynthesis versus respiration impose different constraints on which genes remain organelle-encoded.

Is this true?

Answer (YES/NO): NO